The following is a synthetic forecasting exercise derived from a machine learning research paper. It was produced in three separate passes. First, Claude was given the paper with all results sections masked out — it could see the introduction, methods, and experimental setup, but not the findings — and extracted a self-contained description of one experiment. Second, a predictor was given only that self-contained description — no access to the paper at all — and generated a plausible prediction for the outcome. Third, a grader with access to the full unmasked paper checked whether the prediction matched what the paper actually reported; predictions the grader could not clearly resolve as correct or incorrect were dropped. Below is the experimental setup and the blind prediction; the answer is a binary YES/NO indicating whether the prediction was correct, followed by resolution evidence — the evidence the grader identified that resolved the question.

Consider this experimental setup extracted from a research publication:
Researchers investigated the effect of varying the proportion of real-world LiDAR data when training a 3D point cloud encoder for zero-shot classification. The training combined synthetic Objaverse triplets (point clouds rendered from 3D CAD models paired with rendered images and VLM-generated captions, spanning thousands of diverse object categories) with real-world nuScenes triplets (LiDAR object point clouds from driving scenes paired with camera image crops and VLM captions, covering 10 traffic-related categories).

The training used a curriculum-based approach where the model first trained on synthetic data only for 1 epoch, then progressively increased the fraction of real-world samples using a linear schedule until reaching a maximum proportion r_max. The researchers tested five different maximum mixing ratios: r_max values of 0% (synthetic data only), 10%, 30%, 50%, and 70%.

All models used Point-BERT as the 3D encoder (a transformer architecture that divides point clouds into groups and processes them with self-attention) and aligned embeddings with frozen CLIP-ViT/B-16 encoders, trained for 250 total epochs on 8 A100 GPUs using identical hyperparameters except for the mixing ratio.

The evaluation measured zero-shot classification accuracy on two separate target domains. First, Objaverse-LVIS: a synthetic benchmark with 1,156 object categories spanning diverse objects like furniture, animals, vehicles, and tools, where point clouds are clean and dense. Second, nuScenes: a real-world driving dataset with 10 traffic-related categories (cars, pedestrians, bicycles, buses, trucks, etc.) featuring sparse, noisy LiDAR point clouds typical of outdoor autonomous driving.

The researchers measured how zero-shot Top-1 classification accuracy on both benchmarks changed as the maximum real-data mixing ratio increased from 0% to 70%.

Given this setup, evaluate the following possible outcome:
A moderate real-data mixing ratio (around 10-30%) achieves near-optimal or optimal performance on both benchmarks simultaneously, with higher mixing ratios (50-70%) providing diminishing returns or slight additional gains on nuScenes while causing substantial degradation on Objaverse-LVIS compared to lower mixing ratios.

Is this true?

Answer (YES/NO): NO